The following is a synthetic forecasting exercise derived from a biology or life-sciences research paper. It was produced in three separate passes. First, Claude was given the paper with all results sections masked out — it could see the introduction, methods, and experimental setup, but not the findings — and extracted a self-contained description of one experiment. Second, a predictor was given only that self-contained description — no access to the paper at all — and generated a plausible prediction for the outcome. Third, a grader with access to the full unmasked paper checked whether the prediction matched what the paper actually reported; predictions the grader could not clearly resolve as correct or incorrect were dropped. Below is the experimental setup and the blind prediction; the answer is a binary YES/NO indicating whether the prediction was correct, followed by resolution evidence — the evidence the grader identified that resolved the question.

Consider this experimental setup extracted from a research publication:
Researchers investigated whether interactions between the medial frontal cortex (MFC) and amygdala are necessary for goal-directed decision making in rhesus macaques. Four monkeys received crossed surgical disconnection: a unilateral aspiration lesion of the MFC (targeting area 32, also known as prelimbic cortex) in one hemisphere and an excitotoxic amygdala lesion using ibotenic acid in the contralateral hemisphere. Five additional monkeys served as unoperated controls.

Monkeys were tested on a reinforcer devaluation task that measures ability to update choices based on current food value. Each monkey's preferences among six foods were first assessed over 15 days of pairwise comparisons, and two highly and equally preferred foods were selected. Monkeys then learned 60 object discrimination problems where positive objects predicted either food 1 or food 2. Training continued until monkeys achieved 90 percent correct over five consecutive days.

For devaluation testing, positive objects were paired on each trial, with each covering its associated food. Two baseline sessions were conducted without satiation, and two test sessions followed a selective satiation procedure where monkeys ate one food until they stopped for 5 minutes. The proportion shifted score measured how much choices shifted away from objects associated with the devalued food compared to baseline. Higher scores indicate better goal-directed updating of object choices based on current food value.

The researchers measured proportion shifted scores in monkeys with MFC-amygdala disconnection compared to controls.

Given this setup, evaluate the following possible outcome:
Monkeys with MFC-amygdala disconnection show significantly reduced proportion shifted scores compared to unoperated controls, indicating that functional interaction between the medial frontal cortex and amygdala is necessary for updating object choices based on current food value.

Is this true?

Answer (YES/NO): NO